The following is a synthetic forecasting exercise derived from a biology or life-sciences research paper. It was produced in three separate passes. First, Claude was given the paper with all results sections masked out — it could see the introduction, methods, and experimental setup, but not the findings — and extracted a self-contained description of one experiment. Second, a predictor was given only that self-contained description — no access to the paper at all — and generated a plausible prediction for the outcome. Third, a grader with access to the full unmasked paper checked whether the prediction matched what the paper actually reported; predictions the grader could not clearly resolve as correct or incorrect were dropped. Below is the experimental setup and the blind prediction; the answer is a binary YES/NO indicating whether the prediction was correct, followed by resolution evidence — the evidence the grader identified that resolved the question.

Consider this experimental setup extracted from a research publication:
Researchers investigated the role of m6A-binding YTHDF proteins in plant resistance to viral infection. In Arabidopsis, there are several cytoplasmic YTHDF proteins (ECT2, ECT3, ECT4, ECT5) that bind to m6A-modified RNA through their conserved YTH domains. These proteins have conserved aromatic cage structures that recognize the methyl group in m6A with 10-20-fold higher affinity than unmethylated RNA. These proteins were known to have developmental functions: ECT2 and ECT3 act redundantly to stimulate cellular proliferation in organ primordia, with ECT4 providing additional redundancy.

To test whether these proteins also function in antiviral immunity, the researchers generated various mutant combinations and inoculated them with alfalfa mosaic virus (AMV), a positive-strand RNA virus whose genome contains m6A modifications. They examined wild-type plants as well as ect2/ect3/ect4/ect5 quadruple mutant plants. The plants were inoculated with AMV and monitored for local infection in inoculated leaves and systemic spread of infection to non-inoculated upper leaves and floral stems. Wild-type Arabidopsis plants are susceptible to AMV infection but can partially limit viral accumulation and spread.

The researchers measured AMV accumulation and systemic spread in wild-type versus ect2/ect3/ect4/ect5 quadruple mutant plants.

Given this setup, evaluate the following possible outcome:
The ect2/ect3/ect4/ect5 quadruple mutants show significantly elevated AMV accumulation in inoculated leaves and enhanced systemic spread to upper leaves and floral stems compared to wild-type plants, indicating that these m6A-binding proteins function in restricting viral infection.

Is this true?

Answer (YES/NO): NO